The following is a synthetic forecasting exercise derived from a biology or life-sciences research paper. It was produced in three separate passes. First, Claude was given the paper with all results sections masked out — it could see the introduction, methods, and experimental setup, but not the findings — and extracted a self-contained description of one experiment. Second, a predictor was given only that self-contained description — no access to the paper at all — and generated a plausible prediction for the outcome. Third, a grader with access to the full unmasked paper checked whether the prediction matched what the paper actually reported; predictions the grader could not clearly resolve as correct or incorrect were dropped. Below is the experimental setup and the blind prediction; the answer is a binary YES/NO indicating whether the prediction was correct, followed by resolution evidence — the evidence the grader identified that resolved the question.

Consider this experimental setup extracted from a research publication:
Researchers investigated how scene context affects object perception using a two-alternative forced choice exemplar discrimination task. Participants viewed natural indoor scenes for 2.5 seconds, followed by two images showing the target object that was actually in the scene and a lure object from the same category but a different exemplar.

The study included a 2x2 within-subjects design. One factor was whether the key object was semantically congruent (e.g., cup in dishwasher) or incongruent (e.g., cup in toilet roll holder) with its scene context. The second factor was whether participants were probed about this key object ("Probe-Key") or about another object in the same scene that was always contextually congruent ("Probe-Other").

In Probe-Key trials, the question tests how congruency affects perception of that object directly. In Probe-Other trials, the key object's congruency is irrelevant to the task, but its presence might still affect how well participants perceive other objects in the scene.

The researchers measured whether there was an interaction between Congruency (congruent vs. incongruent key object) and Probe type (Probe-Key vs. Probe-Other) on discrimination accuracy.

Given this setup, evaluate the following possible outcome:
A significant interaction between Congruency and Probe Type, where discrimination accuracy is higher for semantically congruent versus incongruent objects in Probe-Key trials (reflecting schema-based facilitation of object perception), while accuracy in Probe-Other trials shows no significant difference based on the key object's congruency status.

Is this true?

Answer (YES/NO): NO